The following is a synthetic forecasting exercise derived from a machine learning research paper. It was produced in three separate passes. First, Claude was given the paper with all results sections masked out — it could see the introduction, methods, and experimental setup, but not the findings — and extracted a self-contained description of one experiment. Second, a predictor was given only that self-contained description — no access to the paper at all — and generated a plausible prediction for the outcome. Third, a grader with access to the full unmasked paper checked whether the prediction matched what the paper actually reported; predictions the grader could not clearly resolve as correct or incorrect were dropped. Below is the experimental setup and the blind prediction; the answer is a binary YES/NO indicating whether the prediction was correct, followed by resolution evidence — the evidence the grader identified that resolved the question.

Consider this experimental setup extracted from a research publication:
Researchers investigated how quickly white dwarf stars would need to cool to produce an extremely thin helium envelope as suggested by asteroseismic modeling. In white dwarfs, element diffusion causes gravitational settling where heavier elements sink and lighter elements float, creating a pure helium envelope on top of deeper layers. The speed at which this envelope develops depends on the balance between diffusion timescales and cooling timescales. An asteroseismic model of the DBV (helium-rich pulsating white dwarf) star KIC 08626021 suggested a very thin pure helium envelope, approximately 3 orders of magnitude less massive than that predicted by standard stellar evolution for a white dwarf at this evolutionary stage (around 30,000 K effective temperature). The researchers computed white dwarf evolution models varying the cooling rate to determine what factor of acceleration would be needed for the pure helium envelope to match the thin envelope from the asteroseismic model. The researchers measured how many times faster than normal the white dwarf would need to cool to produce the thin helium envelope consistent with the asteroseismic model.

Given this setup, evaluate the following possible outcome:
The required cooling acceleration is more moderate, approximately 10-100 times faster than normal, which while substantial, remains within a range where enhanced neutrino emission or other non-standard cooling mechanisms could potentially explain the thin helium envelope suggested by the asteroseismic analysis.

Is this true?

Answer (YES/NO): NO